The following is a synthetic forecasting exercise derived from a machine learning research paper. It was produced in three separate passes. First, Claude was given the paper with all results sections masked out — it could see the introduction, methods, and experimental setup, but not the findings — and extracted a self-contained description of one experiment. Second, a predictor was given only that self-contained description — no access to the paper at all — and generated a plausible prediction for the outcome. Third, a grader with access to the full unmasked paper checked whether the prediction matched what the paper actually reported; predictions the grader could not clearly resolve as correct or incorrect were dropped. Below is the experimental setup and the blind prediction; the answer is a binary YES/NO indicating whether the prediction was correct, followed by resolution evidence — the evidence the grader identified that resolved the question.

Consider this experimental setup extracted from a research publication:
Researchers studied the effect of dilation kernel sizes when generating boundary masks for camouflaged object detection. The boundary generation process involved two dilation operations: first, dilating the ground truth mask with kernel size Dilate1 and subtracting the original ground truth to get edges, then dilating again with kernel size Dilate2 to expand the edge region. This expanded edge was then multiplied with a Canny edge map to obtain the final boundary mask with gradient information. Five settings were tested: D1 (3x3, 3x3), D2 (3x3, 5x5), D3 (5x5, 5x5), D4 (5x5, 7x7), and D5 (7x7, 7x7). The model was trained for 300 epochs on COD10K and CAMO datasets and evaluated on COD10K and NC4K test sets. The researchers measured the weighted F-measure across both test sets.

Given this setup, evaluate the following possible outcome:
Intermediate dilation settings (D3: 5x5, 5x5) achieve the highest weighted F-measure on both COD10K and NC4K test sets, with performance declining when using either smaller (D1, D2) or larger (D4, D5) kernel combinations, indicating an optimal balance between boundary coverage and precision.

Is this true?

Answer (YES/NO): NO